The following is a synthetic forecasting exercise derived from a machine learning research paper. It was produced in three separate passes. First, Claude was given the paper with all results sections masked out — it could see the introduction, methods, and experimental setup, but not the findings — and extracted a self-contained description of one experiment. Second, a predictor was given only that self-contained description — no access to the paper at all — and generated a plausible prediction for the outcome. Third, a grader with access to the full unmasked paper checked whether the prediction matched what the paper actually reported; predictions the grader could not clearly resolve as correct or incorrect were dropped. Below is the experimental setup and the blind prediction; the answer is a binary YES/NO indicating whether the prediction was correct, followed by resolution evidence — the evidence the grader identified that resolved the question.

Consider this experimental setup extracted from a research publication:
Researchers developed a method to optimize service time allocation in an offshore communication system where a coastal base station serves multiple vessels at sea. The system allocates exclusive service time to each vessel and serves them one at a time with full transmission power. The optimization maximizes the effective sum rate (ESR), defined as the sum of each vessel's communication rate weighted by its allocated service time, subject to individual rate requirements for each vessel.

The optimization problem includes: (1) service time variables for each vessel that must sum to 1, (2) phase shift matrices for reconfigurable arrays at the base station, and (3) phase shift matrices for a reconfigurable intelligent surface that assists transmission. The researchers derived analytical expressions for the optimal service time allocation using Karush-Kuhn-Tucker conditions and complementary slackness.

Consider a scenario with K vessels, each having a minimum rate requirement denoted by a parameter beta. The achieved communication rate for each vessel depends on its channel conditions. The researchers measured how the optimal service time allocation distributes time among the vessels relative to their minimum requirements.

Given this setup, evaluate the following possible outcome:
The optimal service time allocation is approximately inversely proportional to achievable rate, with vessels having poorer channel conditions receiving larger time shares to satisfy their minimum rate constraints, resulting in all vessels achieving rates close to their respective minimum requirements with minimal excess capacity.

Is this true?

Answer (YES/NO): NO